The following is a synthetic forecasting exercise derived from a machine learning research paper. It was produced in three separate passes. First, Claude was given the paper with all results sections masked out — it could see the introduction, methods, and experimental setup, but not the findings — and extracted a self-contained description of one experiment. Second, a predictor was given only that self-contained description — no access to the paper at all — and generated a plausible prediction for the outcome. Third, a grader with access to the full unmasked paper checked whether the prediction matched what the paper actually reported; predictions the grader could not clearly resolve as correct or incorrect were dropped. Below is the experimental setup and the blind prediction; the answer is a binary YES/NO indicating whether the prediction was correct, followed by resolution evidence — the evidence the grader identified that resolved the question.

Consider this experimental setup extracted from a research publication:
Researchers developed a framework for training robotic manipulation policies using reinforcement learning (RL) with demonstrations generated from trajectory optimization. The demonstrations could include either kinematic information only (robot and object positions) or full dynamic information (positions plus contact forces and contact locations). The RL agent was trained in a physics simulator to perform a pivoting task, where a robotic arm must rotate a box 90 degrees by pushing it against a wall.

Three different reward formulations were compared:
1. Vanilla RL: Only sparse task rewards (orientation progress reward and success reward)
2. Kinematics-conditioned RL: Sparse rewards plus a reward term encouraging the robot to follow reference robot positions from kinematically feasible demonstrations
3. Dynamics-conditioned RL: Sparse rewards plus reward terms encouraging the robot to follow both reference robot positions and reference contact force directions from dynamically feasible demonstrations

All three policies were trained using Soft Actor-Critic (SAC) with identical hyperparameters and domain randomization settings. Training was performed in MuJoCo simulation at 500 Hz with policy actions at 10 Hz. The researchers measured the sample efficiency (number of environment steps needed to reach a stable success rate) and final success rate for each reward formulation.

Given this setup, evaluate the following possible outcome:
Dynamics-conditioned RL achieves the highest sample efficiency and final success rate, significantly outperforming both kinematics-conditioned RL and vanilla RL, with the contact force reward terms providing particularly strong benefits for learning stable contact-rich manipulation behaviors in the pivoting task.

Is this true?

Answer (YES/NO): YES